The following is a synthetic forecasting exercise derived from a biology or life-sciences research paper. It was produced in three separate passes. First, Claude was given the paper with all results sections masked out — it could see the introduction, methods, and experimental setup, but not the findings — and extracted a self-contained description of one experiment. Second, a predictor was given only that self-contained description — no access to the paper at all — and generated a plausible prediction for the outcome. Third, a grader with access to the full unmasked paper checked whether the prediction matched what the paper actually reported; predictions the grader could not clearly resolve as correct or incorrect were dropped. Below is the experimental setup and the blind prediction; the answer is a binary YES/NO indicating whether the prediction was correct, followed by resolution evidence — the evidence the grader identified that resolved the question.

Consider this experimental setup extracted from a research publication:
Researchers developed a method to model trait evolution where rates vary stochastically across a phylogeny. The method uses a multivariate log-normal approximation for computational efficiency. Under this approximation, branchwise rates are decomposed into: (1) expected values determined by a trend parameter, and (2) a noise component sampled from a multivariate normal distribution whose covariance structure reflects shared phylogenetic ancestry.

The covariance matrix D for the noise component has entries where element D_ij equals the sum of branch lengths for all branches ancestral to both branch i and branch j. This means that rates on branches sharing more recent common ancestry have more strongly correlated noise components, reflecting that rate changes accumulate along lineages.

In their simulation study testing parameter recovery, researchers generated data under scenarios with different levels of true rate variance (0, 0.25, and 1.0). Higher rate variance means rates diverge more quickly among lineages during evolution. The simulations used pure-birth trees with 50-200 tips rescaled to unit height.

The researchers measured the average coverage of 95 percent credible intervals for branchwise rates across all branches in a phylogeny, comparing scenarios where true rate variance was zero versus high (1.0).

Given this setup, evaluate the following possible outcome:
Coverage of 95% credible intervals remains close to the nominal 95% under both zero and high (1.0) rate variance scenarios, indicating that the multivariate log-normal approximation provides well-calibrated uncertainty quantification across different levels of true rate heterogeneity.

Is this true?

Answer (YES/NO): NO